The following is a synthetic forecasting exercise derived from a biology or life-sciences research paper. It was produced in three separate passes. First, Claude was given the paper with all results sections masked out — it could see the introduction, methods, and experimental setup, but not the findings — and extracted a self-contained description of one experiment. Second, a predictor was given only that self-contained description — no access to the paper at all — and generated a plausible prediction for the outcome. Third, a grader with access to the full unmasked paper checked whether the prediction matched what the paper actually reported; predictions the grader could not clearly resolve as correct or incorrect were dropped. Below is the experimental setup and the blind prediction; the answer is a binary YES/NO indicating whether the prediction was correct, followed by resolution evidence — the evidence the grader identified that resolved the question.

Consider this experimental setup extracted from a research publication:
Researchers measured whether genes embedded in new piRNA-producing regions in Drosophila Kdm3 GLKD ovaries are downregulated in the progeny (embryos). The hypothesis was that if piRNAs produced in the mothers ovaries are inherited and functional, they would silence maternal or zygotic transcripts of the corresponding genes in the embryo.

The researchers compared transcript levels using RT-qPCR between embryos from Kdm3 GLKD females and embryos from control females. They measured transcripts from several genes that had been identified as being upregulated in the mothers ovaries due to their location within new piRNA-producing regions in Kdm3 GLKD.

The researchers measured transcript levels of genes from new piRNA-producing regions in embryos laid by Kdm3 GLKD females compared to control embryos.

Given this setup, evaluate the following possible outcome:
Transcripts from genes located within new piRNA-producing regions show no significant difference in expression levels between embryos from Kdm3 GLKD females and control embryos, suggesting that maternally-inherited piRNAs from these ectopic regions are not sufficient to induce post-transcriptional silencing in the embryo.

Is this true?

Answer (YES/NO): NO